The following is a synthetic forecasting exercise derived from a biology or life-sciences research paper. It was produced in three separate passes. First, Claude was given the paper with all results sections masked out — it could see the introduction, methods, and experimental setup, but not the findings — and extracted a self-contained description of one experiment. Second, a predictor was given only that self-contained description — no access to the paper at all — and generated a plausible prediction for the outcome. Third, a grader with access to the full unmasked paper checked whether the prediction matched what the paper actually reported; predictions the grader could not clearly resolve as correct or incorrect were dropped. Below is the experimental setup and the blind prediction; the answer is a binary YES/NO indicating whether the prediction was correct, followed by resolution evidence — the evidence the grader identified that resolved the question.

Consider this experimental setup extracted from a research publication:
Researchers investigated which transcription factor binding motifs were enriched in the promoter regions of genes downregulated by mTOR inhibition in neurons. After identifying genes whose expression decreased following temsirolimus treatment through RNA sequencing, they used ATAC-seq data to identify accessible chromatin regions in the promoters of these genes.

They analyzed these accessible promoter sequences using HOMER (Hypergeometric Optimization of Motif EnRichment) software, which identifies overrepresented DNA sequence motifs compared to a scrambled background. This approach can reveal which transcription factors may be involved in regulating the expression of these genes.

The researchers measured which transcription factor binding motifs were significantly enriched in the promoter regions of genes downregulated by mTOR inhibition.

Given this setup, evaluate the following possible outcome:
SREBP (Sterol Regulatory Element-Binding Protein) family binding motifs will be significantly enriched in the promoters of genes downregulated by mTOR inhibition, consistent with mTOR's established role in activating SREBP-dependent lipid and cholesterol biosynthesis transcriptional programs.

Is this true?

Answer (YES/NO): YES